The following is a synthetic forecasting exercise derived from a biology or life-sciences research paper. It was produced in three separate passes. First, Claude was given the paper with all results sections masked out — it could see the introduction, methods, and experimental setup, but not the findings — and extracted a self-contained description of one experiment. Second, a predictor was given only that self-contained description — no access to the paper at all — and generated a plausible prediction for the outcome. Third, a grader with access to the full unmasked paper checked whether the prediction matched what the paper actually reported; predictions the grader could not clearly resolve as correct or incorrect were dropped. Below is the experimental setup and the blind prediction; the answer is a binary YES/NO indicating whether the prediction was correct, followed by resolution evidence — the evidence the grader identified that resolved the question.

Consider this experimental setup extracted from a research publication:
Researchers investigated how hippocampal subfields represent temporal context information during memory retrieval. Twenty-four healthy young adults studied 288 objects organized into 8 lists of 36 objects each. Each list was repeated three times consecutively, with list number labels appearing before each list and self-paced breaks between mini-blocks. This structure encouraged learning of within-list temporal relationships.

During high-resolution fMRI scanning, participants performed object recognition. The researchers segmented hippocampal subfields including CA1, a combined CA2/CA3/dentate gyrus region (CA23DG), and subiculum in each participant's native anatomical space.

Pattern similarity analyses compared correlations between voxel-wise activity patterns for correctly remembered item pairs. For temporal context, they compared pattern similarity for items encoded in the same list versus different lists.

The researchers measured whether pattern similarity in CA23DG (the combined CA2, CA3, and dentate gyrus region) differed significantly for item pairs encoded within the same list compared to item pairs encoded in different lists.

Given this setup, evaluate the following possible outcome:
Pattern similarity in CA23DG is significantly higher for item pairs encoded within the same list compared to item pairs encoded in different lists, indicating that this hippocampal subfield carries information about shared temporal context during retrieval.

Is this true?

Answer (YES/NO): NO